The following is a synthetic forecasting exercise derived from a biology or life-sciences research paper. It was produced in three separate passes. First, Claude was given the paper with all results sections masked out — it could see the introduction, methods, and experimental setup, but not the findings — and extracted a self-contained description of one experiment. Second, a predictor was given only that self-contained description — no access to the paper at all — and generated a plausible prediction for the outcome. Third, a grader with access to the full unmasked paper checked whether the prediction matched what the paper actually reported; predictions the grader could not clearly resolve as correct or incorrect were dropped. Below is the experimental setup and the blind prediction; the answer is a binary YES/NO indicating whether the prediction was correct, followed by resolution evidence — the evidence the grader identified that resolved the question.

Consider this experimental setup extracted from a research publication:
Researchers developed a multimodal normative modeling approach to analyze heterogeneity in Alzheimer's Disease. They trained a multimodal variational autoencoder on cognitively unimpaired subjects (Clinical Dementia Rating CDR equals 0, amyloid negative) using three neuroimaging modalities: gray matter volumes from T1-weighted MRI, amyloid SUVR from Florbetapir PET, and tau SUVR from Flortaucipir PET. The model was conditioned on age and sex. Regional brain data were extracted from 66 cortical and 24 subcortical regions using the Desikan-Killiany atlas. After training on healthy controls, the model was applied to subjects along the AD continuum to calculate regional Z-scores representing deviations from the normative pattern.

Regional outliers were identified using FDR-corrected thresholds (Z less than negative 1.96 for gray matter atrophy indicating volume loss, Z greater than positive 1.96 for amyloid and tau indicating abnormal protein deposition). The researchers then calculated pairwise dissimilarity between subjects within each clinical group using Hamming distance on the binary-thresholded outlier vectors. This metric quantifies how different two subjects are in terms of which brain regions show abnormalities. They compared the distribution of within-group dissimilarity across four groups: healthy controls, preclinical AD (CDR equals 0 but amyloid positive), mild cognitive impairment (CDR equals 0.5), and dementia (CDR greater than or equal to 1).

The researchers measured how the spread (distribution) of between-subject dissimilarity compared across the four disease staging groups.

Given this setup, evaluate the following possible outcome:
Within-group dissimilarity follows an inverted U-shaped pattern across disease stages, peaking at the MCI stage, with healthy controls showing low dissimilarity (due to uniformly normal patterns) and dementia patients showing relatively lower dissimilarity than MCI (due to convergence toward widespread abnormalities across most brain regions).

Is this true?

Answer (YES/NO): NO